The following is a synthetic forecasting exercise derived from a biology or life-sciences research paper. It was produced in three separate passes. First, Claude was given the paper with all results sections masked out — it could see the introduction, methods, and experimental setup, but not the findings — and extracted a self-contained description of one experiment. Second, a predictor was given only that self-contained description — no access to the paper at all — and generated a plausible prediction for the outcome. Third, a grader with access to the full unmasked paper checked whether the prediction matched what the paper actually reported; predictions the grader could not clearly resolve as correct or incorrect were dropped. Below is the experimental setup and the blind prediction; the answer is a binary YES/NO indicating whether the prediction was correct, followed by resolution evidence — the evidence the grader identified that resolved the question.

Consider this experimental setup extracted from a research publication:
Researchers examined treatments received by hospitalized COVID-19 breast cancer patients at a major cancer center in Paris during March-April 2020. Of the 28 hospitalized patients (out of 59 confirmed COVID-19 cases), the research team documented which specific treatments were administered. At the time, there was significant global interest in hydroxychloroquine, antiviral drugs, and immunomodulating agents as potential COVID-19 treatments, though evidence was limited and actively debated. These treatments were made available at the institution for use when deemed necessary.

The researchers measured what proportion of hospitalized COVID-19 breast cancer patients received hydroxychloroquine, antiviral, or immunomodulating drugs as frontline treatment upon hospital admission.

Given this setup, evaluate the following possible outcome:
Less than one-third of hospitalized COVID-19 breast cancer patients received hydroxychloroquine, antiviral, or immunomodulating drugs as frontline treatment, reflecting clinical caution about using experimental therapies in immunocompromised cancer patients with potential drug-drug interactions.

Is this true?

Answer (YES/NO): YES